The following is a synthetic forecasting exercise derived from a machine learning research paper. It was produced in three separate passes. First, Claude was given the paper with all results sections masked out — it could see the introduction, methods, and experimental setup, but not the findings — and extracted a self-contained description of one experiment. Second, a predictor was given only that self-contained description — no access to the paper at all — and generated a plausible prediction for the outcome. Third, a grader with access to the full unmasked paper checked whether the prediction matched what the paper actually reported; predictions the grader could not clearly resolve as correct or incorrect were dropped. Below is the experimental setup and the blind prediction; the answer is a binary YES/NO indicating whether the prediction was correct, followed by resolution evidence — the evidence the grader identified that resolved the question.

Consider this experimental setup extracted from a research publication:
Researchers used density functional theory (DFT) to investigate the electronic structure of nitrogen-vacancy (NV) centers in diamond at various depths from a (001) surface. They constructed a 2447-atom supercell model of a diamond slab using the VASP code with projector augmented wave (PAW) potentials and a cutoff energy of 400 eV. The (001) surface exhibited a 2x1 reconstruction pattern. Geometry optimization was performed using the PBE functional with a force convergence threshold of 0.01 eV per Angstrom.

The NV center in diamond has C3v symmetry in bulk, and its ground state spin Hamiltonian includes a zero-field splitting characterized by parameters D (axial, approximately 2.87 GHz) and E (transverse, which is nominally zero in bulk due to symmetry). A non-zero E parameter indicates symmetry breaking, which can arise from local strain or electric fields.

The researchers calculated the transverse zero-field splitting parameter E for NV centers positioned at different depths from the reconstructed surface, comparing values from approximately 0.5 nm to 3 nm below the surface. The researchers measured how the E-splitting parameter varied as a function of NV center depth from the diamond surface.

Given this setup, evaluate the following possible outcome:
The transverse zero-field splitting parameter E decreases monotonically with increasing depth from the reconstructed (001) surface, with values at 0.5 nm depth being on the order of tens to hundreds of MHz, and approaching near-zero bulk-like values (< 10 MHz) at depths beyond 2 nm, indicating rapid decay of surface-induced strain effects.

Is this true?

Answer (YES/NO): NO